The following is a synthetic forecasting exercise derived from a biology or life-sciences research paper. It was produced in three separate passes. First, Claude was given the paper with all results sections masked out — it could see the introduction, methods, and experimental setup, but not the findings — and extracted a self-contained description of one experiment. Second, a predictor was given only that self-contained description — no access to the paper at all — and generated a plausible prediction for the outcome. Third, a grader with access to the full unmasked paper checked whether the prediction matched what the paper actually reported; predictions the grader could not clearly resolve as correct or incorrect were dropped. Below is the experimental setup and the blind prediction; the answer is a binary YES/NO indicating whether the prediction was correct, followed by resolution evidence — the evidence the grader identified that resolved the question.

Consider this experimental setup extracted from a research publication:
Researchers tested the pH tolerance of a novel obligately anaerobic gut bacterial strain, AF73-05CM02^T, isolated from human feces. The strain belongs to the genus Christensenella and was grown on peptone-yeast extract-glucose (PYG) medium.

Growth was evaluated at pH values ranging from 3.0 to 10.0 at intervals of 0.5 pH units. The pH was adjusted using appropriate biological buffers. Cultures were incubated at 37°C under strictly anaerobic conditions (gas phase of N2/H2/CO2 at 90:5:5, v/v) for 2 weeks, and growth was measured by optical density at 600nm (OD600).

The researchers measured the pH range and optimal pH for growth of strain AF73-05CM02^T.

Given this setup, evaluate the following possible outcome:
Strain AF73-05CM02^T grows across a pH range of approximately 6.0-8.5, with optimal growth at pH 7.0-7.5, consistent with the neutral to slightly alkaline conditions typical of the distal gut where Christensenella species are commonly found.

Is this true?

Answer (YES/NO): NO